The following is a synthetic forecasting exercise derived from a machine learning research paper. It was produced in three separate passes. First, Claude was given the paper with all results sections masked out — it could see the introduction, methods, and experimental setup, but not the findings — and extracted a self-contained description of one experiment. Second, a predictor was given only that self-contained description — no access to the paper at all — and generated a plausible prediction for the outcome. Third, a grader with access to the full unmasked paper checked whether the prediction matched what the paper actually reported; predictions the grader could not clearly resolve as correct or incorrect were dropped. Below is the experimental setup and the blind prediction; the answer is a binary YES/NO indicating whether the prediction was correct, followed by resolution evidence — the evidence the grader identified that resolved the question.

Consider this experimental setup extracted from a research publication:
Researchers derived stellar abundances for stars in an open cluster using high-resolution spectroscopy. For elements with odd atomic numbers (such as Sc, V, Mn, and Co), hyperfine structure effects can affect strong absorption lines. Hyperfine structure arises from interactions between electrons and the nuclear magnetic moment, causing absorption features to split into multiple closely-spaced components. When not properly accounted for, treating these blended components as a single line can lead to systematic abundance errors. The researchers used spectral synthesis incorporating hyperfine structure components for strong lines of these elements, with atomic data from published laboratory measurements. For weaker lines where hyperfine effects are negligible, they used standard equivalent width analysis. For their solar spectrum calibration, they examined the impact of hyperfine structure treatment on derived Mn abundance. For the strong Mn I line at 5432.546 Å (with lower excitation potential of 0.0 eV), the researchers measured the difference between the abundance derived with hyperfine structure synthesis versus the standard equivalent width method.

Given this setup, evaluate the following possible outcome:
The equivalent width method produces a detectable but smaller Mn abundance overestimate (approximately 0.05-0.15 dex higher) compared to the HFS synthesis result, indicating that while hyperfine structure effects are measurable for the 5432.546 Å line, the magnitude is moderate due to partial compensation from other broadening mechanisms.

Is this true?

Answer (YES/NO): NO